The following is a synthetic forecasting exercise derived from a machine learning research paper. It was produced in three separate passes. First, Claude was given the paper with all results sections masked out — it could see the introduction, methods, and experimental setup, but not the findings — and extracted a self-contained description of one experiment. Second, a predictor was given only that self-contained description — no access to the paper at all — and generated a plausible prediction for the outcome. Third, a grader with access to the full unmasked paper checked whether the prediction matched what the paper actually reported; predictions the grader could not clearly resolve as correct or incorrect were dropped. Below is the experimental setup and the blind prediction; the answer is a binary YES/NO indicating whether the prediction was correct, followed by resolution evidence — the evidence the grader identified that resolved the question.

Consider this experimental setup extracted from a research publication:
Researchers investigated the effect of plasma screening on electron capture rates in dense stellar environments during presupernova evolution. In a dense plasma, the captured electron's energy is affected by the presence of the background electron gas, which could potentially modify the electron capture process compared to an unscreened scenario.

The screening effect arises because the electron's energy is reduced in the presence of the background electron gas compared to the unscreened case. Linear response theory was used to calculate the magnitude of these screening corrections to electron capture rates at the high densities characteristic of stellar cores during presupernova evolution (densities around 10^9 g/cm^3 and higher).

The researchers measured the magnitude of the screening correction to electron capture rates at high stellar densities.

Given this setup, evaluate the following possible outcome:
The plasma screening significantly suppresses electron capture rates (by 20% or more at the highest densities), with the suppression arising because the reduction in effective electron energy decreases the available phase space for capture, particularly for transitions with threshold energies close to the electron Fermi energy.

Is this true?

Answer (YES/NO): NO